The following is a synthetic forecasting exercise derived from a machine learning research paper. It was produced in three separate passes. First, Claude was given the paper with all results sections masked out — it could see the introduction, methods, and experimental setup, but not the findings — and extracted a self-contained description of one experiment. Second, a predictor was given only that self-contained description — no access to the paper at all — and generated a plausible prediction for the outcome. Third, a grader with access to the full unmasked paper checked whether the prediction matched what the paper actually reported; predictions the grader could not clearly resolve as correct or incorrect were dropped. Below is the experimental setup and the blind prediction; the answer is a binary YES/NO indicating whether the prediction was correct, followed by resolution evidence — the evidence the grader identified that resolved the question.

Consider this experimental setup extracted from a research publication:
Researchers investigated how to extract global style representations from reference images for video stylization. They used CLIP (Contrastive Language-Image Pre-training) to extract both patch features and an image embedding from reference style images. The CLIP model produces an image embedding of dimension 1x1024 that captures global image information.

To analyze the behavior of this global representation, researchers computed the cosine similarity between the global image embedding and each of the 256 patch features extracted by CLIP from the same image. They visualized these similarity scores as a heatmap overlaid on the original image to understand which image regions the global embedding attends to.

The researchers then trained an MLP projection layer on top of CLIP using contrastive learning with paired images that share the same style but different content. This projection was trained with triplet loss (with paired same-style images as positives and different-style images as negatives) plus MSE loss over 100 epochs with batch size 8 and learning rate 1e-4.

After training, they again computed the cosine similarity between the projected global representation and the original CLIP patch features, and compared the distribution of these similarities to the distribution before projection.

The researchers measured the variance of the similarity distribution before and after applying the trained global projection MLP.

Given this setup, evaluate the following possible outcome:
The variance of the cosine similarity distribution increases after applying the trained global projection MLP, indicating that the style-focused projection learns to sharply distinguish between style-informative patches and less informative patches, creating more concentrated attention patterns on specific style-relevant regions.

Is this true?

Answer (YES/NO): NO